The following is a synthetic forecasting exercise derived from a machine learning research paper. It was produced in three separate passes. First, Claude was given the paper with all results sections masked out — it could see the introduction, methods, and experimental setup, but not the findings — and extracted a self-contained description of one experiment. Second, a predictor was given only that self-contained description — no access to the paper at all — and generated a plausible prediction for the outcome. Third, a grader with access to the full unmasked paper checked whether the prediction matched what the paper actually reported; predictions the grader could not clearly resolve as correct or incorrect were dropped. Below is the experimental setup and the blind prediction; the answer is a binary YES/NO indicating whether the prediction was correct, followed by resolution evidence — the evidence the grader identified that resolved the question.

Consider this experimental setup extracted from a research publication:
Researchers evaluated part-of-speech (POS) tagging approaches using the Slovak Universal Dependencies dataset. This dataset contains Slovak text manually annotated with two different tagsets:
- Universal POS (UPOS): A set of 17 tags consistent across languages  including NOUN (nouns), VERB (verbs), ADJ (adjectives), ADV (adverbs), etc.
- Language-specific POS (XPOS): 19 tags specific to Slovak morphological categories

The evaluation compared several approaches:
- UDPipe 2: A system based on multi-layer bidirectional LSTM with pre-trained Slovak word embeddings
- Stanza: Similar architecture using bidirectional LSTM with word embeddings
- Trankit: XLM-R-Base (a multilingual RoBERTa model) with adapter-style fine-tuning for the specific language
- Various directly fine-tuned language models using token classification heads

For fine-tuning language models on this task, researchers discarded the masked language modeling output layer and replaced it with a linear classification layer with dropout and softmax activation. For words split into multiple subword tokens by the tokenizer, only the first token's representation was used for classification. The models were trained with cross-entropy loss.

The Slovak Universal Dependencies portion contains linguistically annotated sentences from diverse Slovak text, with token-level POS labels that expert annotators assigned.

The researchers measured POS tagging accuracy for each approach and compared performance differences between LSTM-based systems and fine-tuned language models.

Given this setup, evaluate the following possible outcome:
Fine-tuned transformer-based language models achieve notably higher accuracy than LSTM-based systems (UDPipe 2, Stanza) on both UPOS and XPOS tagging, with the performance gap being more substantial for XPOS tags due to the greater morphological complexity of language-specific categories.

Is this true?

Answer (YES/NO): NO